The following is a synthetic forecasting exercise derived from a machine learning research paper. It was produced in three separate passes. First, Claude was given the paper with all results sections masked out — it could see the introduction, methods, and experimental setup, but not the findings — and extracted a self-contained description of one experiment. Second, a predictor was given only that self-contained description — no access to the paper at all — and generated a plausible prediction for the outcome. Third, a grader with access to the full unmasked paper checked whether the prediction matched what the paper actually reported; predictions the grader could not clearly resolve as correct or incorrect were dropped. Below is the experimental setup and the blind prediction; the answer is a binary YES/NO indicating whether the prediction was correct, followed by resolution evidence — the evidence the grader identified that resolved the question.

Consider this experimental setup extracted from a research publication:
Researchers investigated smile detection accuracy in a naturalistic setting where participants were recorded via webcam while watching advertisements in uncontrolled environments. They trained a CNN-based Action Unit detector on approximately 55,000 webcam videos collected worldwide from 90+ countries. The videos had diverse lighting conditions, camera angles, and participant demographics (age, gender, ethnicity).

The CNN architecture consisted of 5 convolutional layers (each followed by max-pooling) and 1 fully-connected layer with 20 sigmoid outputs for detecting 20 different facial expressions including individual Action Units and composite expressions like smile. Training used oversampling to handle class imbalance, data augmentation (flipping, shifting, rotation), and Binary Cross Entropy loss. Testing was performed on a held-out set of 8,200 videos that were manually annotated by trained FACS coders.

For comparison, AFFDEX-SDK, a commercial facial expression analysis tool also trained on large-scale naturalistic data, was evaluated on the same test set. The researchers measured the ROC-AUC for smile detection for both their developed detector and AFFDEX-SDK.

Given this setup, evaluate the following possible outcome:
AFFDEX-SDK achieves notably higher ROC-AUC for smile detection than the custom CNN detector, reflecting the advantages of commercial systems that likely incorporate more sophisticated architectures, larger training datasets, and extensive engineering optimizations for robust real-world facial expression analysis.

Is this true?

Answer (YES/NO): NO